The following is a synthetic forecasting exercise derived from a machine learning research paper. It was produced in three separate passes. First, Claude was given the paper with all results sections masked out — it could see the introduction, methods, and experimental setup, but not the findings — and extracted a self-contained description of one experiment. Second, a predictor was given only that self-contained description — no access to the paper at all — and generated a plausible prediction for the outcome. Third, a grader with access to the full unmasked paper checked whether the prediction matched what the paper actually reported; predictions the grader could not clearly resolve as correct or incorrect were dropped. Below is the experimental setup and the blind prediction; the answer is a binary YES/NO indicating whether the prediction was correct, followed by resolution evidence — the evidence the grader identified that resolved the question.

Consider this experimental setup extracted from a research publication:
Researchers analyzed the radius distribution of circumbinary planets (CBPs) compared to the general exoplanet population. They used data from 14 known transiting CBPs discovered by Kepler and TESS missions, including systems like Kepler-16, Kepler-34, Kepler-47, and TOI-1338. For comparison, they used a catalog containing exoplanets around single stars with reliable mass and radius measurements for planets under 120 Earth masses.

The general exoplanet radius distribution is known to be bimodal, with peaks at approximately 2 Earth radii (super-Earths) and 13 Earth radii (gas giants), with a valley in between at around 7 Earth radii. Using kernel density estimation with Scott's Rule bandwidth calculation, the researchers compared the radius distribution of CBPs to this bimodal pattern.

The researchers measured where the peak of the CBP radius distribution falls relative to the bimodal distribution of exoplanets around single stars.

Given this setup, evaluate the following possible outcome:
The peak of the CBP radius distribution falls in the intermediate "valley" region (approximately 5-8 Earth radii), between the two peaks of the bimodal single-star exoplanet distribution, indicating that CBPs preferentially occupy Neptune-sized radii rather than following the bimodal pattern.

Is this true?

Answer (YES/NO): YES